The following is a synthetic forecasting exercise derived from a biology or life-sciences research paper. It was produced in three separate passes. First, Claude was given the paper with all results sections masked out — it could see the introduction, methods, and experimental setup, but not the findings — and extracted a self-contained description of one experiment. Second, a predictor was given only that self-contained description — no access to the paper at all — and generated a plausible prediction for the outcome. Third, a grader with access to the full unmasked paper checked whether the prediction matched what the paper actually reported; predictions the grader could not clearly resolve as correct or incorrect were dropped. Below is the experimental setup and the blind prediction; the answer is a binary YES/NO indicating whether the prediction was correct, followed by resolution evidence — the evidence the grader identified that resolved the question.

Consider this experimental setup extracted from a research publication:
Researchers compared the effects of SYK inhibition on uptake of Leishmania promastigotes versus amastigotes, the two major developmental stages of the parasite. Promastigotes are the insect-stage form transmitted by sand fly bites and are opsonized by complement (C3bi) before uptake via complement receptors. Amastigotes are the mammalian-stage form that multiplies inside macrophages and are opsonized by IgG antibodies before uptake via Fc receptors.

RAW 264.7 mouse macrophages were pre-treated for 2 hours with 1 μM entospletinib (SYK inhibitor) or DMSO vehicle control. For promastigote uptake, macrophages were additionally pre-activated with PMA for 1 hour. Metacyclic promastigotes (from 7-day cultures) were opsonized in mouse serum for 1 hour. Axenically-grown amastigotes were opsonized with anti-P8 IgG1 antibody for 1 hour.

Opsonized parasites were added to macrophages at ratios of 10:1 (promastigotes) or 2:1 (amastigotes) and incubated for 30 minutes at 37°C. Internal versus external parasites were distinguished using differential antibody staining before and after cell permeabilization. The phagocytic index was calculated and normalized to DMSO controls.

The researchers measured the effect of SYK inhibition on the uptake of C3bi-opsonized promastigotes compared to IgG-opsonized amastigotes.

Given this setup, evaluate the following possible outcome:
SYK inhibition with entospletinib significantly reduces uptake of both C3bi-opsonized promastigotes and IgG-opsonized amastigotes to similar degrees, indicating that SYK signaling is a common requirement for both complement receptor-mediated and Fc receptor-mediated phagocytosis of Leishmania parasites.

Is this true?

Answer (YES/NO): NO